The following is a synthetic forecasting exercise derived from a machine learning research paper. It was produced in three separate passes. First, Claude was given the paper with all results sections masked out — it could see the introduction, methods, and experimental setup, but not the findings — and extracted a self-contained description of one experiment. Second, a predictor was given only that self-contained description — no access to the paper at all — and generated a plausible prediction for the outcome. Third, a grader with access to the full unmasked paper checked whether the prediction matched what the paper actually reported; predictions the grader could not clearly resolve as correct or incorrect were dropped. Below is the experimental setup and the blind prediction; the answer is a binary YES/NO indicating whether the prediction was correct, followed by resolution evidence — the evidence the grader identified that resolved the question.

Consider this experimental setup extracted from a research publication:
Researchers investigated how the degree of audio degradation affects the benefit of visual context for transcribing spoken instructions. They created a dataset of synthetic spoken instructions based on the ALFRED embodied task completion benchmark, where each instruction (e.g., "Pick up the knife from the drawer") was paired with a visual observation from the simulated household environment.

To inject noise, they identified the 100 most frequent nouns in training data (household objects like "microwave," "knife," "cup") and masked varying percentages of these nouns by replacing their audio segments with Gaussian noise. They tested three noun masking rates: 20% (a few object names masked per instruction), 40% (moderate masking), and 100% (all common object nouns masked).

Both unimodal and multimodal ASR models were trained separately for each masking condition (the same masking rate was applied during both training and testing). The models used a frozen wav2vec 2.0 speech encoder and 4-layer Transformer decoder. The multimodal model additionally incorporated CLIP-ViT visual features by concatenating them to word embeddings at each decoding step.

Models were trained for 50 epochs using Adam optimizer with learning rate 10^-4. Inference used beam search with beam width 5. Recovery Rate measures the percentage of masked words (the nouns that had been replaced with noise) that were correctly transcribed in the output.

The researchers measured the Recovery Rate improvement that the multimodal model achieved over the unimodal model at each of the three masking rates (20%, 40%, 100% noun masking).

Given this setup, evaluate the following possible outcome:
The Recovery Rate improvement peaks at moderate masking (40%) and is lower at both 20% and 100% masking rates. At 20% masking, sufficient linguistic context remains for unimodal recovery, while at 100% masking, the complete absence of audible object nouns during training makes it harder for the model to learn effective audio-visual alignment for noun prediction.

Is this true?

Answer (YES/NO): NO